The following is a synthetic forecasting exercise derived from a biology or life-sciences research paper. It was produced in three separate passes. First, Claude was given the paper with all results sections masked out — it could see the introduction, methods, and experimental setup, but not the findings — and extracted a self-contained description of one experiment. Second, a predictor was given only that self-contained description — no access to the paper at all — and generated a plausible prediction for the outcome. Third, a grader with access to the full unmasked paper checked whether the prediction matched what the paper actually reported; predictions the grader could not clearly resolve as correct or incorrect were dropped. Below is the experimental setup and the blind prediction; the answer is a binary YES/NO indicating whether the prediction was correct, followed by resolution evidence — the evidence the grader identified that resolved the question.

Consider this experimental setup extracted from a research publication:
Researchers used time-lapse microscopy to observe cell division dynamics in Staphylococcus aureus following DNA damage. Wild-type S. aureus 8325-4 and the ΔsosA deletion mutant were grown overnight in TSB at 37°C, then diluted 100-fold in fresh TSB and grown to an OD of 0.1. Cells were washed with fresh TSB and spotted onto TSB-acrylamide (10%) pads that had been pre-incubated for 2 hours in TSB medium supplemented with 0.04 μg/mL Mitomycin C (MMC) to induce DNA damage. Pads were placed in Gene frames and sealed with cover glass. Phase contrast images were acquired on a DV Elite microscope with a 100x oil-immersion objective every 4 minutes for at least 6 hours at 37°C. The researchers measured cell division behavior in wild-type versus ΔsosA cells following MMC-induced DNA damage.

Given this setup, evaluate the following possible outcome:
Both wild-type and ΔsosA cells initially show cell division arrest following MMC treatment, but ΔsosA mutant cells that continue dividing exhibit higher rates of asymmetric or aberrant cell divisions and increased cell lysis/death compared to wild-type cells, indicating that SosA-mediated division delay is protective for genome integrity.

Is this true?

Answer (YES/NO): NO